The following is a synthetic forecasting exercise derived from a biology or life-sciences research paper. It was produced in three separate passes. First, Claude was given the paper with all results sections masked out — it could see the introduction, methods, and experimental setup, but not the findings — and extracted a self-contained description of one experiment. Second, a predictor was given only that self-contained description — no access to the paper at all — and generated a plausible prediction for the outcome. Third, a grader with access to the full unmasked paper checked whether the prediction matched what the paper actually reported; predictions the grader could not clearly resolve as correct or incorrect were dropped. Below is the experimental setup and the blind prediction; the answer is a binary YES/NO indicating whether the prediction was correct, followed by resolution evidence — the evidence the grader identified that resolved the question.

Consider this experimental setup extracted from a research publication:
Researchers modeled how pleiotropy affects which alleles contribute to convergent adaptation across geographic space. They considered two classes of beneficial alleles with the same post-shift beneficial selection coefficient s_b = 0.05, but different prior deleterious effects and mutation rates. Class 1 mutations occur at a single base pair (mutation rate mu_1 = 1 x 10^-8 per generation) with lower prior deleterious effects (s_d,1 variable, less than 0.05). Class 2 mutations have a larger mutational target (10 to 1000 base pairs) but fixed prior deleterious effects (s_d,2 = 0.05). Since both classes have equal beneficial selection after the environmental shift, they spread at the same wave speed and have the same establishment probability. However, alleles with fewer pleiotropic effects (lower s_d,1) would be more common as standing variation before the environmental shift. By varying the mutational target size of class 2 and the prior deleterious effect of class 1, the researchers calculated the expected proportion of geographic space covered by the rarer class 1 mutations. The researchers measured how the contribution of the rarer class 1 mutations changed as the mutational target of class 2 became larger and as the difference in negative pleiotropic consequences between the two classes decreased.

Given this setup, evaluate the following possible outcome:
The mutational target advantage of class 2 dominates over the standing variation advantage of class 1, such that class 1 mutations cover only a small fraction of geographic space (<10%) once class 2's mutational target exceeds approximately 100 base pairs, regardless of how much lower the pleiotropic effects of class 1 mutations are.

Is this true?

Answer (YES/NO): NO